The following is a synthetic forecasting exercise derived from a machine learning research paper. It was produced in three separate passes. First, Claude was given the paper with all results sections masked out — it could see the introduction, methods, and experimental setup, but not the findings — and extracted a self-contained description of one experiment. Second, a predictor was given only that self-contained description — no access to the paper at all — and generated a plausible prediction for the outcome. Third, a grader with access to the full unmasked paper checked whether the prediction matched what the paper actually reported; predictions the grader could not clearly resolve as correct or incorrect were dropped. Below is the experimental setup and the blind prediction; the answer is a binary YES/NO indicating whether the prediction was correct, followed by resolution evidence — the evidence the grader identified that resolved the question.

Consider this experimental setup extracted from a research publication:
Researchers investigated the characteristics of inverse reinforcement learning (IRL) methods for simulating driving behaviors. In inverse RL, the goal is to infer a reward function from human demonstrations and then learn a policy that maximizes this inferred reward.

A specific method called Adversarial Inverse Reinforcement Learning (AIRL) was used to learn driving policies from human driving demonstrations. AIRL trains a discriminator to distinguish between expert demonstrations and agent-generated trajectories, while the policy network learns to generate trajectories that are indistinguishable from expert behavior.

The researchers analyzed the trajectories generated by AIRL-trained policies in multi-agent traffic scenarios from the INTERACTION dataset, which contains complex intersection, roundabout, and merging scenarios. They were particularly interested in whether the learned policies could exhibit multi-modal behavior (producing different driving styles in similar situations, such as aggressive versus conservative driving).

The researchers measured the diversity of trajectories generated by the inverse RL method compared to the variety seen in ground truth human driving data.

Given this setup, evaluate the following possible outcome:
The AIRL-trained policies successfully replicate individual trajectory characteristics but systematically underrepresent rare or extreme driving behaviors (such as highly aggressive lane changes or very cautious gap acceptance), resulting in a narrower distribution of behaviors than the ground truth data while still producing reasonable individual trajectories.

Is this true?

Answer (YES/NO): NO